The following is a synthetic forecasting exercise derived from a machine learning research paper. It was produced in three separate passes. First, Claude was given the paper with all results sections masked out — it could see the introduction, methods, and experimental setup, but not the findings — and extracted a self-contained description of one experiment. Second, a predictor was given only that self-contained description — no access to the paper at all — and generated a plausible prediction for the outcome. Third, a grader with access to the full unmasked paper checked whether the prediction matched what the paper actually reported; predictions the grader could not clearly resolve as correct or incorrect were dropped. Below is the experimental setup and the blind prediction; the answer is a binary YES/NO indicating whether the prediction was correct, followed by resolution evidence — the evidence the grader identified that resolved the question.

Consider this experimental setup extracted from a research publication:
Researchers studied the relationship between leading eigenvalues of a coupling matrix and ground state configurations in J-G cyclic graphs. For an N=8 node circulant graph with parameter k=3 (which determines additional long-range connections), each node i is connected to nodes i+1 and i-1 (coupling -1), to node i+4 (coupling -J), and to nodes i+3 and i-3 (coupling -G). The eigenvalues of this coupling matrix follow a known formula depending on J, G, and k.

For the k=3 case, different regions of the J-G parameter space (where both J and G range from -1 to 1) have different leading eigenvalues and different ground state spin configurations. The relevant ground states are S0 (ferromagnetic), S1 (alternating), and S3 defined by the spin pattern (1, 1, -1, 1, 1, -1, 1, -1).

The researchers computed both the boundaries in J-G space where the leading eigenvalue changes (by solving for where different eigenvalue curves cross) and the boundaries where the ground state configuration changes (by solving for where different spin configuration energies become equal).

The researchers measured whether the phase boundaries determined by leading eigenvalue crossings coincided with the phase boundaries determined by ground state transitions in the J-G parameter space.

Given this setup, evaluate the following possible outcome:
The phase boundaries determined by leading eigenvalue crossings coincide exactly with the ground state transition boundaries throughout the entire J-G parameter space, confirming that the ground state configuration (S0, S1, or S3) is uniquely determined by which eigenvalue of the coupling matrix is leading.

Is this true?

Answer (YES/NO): NO